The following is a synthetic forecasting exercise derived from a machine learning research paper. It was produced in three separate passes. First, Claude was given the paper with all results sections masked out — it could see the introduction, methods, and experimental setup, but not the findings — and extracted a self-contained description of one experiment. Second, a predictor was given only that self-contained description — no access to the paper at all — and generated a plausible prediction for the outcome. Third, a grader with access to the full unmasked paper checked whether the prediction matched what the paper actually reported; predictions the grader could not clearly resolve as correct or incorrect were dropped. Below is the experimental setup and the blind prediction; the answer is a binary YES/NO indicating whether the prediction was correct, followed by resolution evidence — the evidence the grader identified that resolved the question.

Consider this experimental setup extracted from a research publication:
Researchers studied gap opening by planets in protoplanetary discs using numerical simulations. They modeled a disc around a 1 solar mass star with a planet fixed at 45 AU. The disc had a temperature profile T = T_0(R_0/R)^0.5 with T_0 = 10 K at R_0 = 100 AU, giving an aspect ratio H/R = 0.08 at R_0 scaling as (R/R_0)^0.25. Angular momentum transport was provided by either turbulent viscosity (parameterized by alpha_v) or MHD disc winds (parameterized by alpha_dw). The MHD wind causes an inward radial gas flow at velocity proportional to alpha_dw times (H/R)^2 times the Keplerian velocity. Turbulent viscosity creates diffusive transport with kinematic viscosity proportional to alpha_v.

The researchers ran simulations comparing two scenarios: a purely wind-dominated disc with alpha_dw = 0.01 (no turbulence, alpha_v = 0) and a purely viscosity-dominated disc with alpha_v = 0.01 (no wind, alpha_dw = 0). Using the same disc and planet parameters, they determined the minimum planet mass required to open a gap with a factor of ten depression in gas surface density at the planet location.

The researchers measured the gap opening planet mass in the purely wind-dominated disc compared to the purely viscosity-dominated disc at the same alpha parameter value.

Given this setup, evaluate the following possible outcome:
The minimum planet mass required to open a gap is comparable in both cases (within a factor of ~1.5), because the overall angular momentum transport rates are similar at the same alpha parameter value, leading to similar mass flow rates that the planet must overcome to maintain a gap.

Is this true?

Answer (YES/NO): NO